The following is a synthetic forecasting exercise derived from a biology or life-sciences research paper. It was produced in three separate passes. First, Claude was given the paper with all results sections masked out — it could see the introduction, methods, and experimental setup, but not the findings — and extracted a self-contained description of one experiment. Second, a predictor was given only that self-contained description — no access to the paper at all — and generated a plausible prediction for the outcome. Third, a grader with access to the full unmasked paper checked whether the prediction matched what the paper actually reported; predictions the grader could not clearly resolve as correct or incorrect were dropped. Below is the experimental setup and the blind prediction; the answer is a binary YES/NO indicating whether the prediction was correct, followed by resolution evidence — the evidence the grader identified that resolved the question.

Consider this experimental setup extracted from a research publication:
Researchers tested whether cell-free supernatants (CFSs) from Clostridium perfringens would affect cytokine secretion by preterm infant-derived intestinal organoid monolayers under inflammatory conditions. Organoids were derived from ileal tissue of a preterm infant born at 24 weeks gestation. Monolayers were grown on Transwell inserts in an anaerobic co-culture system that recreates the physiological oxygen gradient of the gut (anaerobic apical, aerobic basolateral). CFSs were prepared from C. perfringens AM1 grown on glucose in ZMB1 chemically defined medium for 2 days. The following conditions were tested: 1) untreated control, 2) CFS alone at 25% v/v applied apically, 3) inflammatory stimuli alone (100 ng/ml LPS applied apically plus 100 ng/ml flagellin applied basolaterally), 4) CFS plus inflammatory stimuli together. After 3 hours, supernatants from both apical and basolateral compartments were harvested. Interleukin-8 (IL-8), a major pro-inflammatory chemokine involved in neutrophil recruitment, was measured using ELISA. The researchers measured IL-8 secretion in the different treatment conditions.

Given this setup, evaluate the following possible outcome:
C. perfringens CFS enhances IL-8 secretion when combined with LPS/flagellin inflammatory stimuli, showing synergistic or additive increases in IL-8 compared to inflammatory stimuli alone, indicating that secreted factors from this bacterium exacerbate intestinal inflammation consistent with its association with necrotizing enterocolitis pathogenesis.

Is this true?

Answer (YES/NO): NO